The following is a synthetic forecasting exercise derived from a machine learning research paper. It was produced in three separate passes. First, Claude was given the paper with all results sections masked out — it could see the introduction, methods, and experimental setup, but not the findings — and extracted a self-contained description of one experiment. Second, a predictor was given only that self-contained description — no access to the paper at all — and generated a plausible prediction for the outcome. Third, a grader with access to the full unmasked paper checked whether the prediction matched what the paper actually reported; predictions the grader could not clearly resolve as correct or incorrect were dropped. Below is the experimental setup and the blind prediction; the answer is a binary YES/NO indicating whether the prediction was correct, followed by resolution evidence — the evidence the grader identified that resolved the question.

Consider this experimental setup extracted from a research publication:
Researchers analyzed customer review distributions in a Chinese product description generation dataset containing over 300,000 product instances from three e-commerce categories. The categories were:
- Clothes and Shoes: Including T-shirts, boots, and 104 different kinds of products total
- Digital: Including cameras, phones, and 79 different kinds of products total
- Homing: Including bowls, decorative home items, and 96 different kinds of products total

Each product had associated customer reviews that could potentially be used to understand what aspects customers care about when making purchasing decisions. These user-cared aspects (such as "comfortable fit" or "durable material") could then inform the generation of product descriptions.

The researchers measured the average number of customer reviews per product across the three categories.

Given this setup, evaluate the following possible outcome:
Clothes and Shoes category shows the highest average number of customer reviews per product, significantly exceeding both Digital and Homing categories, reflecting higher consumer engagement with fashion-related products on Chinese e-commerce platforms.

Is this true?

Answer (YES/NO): NO